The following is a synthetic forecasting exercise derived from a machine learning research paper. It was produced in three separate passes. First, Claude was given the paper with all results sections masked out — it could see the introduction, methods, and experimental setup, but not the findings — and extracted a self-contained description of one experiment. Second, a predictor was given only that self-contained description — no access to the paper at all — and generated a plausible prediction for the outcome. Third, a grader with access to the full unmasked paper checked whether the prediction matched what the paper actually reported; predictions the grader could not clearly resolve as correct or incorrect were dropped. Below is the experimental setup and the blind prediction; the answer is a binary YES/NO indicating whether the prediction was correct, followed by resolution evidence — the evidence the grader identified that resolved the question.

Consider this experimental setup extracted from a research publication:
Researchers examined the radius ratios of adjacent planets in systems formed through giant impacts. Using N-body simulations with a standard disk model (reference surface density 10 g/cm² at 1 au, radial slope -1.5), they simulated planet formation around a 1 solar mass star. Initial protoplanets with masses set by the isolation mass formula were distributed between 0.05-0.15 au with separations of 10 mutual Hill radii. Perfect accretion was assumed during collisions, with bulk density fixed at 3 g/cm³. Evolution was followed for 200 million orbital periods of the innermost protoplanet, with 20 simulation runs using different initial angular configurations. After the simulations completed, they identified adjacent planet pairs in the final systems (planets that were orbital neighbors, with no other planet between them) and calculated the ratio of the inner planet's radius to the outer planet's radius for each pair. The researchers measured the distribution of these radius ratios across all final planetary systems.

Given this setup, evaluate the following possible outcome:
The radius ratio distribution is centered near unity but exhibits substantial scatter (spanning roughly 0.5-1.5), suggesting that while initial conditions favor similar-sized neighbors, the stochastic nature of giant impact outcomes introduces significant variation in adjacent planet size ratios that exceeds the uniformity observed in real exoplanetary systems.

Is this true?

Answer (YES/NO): NO